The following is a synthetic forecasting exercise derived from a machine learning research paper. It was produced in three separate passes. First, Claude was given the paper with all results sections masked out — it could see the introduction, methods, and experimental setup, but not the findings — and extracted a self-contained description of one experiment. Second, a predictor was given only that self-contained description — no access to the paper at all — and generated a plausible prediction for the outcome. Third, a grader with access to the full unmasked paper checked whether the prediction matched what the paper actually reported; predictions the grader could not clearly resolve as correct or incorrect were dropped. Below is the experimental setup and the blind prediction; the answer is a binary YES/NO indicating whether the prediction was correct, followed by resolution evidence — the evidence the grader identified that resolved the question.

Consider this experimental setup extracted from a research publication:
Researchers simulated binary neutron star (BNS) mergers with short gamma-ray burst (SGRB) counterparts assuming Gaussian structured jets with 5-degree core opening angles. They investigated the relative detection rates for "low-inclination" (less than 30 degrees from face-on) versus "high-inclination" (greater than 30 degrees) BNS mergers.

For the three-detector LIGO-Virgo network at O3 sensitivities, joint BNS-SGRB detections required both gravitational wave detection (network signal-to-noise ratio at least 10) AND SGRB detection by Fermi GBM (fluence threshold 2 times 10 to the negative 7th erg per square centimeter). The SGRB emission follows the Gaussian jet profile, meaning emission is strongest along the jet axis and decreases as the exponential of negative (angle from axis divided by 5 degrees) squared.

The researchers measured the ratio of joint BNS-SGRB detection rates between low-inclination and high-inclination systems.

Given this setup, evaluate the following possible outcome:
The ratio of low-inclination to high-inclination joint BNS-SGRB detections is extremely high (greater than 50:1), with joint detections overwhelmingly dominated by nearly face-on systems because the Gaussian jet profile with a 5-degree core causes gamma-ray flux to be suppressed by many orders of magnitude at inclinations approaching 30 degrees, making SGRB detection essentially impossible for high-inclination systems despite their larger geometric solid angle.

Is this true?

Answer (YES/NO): NO